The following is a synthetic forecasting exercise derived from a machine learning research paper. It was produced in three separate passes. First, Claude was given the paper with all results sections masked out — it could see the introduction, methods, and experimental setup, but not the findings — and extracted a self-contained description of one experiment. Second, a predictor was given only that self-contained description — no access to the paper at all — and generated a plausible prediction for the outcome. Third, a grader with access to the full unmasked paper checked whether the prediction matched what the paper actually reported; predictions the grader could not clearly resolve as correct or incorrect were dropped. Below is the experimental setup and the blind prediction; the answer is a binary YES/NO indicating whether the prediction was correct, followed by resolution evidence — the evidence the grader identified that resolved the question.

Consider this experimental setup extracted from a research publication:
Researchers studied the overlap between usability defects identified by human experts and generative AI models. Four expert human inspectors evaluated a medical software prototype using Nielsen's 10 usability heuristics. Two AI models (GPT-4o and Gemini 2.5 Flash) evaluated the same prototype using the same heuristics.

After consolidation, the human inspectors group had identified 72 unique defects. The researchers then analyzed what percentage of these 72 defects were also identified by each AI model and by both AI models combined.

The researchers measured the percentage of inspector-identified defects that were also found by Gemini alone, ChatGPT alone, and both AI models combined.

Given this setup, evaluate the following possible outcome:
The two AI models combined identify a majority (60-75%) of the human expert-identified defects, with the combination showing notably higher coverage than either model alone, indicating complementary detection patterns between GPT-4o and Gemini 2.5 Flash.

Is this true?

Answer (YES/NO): NO